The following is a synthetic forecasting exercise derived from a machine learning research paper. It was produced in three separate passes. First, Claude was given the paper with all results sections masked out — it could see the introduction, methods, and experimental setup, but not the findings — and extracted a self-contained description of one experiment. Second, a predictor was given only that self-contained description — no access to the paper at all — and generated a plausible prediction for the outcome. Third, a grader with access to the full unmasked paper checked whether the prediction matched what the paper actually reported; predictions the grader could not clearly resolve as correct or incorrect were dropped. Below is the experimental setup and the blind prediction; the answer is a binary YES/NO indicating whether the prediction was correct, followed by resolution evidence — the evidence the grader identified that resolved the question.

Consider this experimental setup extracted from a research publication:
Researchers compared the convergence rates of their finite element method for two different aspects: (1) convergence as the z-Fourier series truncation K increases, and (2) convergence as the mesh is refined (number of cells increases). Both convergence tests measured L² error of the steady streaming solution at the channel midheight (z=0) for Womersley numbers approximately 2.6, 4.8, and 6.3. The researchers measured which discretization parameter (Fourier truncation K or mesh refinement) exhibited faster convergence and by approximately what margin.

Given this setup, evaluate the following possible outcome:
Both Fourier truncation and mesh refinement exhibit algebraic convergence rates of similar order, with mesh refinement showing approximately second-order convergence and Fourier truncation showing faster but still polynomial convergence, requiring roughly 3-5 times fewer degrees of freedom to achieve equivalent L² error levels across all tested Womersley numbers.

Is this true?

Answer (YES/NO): NO